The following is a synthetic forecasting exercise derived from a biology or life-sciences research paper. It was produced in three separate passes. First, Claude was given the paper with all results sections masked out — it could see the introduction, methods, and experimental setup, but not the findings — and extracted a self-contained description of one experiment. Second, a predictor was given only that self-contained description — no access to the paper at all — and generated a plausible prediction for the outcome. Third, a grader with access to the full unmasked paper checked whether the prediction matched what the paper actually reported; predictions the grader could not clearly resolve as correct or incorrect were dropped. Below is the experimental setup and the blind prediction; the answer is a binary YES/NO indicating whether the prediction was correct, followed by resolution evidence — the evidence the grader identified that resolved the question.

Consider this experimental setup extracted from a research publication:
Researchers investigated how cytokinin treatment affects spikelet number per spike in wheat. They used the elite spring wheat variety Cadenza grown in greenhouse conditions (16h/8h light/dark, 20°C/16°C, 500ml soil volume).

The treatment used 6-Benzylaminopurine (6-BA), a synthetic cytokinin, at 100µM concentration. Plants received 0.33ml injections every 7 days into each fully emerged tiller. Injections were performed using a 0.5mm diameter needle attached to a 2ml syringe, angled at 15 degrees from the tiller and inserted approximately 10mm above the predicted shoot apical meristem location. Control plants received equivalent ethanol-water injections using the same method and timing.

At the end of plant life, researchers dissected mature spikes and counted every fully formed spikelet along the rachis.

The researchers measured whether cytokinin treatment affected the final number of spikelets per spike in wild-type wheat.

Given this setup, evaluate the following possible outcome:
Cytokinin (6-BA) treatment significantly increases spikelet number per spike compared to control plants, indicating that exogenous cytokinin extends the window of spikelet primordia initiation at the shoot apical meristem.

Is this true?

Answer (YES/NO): NO